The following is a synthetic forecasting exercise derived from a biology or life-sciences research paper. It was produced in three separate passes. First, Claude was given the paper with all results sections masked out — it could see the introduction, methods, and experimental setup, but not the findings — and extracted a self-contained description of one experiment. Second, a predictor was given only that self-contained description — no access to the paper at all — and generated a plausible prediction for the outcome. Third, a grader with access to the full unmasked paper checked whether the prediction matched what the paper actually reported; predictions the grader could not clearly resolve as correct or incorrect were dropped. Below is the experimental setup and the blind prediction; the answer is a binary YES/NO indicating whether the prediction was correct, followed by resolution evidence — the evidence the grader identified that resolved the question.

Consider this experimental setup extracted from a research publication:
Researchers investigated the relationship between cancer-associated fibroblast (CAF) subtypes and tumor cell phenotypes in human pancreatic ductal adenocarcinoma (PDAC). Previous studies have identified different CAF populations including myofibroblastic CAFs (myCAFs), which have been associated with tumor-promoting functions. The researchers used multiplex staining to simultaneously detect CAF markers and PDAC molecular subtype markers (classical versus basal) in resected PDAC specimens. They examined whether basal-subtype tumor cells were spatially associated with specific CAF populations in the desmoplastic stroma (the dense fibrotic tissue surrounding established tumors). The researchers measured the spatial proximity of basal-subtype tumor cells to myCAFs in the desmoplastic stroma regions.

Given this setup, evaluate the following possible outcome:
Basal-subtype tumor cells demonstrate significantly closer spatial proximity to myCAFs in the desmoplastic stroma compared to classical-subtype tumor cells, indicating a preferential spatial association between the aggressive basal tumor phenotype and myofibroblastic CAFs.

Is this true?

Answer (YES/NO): YES